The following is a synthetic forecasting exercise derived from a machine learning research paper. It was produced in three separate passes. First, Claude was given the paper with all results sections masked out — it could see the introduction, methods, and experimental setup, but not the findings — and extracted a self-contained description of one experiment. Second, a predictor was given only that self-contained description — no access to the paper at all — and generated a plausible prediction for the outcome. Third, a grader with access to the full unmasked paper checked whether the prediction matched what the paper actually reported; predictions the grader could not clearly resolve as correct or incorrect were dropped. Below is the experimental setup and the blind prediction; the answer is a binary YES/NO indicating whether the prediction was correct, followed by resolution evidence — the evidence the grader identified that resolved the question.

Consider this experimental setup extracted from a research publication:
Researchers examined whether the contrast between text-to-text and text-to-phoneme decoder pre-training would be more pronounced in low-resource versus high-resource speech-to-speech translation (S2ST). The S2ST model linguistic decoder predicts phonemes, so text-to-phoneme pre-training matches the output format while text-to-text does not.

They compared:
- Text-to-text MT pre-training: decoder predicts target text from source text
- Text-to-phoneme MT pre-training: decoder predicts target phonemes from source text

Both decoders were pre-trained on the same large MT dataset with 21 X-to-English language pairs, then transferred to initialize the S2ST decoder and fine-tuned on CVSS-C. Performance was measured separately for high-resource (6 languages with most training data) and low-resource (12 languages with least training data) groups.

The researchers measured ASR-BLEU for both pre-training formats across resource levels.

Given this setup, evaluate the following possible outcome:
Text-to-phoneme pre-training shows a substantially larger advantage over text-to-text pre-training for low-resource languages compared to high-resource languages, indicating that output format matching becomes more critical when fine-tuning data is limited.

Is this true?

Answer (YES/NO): NO